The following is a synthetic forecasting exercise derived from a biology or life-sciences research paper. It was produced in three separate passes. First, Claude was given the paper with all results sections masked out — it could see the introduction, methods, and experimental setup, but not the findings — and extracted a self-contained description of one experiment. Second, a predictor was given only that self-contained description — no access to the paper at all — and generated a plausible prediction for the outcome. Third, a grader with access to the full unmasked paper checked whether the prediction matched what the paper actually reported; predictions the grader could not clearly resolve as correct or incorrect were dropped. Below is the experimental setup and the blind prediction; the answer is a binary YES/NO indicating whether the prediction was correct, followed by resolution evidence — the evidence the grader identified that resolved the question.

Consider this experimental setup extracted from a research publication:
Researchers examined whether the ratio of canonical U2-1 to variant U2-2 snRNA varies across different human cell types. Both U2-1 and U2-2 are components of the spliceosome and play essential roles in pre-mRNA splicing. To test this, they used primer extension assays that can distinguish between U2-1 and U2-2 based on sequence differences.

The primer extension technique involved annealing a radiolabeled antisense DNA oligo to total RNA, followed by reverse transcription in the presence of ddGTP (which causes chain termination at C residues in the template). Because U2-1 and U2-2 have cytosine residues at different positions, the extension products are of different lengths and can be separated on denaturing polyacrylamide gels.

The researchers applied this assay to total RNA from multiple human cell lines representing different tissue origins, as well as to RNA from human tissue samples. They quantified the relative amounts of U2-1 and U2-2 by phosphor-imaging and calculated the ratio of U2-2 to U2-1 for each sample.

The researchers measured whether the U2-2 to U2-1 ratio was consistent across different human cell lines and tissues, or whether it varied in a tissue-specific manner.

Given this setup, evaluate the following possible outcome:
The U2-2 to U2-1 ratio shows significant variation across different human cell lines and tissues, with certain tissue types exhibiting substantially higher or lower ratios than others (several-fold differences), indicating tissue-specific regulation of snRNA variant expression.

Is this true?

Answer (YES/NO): YES